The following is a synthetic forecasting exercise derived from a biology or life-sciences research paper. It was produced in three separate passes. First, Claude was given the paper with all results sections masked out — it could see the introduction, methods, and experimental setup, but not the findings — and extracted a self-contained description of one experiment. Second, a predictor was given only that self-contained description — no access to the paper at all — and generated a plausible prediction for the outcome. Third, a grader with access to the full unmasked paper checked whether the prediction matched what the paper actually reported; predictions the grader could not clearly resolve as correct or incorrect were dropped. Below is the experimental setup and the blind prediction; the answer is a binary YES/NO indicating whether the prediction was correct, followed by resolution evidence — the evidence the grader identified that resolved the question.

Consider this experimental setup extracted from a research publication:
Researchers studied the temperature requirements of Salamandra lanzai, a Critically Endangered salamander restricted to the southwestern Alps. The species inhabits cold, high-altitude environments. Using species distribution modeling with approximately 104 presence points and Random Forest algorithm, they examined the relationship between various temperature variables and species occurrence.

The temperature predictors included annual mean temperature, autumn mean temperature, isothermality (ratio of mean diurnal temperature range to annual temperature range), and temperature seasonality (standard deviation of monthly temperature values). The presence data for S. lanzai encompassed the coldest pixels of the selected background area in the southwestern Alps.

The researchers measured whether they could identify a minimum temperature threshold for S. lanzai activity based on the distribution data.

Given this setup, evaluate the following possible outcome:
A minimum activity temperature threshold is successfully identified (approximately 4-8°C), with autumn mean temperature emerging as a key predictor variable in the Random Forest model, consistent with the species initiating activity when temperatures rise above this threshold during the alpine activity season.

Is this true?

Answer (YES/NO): NO